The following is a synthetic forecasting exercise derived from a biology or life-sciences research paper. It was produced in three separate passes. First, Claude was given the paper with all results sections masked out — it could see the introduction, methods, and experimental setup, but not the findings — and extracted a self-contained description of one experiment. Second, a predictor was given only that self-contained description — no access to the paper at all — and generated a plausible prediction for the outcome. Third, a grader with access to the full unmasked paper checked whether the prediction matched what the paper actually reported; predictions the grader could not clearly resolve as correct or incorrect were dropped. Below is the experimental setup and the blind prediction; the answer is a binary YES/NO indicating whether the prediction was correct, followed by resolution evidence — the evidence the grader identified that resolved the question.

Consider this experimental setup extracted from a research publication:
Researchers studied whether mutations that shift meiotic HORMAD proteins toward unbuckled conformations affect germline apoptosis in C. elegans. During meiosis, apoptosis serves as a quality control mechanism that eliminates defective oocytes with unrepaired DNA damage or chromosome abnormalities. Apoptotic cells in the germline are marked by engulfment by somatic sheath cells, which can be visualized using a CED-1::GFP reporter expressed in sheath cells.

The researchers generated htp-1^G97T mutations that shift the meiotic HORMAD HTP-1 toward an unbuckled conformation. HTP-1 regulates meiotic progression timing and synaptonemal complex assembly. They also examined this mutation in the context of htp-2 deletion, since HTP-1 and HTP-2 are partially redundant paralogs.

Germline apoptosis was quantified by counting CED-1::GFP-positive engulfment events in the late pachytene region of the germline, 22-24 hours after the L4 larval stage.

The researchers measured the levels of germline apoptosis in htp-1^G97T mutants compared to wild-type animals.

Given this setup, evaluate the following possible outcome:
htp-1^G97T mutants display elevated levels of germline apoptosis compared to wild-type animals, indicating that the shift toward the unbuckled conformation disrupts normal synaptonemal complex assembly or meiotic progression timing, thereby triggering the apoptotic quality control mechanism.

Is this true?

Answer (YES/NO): YES